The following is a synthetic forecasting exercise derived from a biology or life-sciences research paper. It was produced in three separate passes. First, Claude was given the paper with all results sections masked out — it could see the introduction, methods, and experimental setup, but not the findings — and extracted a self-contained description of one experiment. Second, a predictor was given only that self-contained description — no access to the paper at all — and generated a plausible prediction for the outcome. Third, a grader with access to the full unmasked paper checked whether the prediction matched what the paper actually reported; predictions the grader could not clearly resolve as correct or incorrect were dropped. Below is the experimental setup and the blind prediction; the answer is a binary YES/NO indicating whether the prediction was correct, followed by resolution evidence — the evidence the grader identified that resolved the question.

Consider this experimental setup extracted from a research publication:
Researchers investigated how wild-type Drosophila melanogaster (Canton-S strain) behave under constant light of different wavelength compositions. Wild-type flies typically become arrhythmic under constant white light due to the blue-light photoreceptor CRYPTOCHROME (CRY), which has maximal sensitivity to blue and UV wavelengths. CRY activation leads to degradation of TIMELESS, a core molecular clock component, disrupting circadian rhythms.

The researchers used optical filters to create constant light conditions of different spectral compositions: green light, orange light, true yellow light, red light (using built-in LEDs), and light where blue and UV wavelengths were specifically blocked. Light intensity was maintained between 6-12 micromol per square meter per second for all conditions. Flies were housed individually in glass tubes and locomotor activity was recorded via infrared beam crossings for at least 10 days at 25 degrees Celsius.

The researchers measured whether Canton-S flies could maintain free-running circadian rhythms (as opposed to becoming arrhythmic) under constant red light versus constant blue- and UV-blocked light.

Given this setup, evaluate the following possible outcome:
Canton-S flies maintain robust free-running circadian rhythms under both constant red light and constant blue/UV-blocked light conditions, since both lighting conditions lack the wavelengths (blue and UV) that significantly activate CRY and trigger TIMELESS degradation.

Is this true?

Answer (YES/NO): YES